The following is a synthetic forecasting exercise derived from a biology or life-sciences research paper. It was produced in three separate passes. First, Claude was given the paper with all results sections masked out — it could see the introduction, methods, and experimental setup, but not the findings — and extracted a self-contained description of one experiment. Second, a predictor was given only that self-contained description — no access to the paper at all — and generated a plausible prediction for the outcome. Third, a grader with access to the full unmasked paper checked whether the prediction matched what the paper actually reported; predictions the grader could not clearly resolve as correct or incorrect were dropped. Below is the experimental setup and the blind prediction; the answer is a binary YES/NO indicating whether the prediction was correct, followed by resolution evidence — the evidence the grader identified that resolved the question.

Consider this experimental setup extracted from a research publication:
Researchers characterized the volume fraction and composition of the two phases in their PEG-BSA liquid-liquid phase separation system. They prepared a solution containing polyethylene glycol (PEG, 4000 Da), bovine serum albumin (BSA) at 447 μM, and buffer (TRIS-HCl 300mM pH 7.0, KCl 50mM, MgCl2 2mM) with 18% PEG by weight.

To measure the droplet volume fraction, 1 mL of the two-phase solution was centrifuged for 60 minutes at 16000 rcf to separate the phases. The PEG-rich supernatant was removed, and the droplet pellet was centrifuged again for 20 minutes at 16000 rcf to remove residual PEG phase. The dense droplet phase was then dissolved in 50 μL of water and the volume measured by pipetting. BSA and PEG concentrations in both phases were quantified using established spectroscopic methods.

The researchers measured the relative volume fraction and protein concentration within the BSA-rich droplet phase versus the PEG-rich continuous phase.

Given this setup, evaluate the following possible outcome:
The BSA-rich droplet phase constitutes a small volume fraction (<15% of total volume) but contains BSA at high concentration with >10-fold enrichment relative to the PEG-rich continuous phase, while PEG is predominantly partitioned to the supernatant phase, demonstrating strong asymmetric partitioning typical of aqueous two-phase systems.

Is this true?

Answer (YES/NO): YES